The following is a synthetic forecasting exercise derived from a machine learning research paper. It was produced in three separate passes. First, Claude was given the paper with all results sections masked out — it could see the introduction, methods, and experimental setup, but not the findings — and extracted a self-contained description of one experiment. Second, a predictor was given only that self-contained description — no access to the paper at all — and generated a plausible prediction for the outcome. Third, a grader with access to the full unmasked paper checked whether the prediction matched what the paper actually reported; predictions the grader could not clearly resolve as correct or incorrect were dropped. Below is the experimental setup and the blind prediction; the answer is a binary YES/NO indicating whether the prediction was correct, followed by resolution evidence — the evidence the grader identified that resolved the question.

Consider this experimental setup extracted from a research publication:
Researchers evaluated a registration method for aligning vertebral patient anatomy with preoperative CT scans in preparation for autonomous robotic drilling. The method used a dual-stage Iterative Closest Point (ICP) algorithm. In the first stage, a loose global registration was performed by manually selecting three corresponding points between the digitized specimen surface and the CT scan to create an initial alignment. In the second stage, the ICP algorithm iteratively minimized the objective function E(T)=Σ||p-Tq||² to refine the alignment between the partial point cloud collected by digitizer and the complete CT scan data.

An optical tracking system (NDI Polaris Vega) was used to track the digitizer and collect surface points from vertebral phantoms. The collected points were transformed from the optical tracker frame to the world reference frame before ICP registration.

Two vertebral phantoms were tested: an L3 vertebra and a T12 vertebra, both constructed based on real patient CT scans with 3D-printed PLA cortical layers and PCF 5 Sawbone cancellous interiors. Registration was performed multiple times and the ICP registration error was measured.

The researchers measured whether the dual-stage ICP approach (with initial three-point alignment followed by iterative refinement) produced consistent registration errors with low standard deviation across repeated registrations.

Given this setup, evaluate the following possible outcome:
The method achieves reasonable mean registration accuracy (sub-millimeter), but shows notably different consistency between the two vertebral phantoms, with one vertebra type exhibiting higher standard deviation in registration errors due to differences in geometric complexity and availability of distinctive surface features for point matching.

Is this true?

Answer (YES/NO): NO